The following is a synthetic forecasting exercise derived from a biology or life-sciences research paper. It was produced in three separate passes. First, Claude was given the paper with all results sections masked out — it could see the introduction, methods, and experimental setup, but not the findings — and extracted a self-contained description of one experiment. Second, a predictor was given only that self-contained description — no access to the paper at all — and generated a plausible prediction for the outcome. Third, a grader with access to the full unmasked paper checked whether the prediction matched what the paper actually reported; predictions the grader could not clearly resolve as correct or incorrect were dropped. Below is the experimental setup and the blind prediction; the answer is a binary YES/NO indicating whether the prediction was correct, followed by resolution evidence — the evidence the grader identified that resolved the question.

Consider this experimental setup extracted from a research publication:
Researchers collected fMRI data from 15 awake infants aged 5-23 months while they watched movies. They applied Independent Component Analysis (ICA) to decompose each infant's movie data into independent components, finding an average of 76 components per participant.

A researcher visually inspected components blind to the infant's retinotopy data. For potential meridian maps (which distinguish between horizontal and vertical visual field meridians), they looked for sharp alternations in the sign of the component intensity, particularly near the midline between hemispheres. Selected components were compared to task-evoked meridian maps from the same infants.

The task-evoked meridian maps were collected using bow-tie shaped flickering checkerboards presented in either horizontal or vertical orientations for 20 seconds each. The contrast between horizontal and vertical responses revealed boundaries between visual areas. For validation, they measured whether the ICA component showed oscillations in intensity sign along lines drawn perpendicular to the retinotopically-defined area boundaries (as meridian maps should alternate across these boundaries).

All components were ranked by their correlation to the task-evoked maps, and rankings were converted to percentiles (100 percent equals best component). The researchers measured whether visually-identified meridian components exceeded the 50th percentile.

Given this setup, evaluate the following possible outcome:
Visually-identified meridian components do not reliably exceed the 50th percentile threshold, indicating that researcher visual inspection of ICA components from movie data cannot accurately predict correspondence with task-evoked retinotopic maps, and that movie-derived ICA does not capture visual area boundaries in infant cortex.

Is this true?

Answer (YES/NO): NO